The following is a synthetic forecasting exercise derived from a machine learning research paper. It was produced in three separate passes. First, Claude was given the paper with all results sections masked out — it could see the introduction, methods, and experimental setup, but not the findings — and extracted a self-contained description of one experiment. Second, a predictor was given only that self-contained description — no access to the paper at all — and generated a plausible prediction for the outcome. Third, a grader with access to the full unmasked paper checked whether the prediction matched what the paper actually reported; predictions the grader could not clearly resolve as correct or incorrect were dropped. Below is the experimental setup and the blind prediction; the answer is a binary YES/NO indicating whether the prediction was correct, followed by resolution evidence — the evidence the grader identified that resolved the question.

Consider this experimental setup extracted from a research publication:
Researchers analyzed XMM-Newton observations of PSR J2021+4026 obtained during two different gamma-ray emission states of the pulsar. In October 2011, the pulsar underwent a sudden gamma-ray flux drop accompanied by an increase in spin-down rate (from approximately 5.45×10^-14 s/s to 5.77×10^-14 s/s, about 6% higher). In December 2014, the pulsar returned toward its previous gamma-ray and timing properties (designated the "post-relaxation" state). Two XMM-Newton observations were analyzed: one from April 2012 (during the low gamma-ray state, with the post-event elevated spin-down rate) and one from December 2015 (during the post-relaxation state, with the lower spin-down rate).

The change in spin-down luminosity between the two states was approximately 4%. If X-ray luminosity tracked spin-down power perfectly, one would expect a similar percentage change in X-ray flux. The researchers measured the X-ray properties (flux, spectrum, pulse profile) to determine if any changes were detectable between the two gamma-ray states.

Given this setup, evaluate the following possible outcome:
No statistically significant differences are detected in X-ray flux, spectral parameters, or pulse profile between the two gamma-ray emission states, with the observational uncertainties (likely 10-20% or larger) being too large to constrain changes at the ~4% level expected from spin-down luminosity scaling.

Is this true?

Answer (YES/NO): YES